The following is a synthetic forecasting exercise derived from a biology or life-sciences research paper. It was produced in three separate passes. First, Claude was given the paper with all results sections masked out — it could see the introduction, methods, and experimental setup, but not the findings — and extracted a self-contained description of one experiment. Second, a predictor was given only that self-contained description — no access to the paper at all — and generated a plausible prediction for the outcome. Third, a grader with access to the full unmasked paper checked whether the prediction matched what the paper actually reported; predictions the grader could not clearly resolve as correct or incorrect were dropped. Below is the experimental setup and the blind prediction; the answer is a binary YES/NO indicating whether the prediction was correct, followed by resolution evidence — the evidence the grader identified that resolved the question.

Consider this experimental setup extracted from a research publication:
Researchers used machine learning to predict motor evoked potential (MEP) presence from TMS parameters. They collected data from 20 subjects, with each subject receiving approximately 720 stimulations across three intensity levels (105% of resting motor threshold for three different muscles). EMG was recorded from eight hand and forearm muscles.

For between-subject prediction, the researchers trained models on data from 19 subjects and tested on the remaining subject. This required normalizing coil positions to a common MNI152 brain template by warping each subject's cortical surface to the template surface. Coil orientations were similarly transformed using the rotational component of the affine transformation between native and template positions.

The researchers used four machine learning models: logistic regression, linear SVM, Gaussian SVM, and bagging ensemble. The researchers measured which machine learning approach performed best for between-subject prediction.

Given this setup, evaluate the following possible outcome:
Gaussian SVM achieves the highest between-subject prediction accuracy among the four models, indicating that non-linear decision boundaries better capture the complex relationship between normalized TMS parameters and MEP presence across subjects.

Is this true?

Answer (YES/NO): NO